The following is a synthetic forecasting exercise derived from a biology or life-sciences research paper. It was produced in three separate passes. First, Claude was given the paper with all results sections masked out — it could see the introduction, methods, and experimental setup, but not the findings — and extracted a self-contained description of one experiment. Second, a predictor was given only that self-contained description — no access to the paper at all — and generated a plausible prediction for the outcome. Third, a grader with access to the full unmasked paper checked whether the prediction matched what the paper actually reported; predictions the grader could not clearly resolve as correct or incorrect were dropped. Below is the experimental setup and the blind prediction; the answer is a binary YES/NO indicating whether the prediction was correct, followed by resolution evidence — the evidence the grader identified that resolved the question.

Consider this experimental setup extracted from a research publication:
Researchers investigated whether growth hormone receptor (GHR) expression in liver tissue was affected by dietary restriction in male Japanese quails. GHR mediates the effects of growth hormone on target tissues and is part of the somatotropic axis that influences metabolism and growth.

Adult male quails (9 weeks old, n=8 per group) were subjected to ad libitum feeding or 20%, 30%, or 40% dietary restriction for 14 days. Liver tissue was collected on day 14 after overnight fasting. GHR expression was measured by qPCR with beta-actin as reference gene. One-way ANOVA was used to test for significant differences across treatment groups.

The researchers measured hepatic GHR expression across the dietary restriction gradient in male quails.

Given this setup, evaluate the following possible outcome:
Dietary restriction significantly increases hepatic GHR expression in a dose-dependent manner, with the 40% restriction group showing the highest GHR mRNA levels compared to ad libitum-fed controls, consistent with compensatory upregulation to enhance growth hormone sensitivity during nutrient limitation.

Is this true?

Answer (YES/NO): NO